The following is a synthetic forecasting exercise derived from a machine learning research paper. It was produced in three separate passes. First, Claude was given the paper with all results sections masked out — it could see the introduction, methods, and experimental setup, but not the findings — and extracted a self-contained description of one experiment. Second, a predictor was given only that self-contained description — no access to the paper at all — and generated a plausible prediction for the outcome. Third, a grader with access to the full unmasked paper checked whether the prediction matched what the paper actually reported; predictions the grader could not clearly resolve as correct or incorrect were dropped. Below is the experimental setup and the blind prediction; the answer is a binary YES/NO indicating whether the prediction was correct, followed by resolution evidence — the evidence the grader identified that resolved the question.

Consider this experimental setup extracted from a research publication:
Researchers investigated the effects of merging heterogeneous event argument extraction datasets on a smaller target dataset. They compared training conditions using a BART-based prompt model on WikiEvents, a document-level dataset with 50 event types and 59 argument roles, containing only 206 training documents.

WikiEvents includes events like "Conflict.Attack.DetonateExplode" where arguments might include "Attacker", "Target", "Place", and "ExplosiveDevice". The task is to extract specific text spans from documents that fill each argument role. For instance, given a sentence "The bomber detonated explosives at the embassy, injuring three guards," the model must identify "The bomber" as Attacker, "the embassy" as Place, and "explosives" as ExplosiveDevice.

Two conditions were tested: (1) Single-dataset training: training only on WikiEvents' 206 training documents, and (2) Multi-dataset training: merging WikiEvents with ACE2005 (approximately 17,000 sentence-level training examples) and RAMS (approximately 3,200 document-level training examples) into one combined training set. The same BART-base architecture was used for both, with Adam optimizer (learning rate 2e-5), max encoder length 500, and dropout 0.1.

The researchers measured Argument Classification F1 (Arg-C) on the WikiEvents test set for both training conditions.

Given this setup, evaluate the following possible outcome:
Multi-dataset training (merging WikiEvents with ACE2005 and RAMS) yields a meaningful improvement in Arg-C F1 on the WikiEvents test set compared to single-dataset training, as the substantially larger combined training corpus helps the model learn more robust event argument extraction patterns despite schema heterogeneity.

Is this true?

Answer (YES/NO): NO